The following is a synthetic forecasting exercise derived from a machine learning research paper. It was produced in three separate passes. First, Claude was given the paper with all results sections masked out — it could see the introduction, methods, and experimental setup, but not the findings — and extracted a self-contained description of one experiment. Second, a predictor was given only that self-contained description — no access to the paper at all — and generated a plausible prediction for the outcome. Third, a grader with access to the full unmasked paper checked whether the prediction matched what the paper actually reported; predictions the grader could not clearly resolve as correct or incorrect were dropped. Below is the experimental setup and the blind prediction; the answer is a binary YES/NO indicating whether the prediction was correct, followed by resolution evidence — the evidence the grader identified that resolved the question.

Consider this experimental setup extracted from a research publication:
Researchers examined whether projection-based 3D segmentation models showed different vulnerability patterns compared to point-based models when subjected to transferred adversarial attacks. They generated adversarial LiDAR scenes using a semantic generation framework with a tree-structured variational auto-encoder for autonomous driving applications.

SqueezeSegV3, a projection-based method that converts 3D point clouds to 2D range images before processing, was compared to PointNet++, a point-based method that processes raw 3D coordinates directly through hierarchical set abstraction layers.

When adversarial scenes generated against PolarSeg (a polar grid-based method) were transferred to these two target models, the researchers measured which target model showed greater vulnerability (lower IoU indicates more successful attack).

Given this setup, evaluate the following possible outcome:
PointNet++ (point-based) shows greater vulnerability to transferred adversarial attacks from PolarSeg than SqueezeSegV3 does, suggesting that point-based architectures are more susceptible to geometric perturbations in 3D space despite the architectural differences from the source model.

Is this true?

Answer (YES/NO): YES